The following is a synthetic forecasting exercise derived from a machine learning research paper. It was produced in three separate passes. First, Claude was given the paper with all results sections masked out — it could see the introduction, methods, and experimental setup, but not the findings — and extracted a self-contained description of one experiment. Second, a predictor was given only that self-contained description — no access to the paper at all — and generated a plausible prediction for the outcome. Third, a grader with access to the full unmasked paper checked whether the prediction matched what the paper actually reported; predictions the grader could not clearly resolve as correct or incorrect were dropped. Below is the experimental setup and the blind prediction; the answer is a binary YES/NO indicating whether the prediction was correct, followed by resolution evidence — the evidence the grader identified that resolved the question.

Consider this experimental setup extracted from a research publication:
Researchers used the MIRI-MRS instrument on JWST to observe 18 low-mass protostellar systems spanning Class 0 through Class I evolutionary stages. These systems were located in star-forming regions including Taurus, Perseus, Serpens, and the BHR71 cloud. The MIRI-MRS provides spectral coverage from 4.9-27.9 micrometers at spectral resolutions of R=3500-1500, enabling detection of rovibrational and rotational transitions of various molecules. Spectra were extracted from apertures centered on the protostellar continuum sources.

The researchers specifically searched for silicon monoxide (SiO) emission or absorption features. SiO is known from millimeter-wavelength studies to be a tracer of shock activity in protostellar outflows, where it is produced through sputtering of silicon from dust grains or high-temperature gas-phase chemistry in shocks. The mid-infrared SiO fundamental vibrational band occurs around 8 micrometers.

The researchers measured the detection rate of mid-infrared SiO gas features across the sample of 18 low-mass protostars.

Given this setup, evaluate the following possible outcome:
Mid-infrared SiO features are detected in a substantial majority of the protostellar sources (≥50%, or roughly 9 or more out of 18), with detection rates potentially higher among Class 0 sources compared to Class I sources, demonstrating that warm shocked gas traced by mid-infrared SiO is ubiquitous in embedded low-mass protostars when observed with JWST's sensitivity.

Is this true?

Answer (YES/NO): NO